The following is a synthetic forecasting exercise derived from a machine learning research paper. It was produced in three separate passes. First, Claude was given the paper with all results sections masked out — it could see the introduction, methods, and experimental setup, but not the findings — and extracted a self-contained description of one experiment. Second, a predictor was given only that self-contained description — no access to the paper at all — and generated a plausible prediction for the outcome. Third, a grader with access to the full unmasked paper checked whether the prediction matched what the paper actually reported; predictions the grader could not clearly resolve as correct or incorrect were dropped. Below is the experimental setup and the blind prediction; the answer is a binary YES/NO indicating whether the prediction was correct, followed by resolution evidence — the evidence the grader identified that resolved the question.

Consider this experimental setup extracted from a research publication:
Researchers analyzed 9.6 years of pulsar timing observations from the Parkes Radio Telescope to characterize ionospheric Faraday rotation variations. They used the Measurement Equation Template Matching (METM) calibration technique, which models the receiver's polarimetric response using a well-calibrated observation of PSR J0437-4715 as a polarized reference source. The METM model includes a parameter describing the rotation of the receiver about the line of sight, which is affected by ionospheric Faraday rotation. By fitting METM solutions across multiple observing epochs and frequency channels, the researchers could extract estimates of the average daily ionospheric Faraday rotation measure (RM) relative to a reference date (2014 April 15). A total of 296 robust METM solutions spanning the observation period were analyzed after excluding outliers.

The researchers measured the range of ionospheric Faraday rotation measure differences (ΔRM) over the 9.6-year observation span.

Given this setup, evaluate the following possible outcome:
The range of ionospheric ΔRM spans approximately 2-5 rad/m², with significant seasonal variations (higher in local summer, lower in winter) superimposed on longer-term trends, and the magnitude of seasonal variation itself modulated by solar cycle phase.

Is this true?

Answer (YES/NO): NO